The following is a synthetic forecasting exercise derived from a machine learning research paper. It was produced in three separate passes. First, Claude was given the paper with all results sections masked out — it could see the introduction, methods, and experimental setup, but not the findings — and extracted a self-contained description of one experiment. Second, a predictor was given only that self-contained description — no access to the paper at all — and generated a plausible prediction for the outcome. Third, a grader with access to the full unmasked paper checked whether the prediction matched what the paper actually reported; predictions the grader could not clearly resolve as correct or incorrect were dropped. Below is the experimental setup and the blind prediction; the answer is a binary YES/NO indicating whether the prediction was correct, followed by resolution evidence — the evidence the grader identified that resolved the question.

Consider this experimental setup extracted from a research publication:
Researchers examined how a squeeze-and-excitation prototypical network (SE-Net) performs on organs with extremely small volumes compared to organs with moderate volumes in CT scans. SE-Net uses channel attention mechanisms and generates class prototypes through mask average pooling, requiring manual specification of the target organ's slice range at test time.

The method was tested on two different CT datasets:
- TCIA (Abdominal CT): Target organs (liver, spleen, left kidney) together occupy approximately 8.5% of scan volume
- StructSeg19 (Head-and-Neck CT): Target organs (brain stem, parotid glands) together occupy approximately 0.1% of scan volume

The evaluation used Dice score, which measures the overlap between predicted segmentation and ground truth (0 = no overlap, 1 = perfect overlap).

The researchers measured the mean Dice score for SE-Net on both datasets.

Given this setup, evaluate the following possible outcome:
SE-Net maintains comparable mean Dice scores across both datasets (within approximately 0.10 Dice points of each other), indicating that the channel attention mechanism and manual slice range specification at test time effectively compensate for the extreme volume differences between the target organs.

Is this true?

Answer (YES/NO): NO